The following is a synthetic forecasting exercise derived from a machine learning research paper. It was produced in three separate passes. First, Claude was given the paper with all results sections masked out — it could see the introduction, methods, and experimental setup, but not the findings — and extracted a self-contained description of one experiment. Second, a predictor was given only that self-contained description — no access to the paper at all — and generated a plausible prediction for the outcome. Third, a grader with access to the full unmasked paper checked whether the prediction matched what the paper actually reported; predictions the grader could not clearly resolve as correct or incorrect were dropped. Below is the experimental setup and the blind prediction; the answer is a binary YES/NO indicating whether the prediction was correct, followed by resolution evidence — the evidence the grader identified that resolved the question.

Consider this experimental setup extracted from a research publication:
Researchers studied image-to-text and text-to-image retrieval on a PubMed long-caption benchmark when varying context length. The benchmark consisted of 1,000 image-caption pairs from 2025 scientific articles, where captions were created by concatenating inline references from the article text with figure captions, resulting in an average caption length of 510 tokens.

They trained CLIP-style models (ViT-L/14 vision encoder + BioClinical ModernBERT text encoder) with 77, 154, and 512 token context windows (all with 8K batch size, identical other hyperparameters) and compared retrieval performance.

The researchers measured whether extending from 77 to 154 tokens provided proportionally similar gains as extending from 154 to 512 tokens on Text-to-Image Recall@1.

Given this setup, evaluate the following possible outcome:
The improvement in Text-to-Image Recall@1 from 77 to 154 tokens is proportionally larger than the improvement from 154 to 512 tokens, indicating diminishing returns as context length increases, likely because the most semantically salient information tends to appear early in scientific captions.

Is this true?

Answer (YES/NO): NO